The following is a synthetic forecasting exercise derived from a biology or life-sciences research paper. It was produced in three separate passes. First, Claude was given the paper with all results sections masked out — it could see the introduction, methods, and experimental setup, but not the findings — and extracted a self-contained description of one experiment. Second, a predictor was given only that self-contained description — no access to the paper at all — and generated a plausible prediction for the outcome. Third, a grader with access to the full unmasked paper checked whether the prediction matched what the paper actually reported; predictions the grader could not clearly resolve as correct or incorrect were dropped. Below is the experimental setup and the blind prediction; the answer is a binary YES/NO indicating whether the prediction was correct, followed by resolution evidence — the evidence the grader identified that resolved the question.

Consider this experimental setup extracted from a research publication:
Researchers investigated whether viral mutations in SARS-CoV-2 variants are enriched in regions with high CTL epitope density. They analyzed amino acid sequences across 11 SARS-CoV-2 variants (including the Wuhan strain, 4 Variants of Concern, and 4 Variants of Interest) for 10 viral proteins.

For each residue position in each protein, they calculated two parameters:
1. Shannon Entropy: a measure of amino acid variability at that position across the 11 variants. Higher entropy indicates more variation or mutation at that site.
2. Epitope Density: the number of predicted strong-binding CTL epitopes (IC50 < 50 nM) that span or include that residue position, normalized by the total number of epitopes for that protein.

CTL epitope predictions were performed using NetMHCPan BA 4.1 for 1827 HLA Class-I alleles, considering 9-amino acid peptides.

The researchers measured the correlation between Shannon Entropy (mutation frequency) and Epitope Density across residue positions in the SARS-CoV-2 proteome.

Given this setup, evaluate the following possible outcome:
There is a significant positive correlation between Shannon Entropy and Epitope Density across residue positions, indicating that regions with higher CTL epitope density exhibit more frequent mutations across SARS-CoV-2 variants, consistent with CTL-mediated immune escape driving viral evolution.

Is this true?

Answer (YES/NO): YES